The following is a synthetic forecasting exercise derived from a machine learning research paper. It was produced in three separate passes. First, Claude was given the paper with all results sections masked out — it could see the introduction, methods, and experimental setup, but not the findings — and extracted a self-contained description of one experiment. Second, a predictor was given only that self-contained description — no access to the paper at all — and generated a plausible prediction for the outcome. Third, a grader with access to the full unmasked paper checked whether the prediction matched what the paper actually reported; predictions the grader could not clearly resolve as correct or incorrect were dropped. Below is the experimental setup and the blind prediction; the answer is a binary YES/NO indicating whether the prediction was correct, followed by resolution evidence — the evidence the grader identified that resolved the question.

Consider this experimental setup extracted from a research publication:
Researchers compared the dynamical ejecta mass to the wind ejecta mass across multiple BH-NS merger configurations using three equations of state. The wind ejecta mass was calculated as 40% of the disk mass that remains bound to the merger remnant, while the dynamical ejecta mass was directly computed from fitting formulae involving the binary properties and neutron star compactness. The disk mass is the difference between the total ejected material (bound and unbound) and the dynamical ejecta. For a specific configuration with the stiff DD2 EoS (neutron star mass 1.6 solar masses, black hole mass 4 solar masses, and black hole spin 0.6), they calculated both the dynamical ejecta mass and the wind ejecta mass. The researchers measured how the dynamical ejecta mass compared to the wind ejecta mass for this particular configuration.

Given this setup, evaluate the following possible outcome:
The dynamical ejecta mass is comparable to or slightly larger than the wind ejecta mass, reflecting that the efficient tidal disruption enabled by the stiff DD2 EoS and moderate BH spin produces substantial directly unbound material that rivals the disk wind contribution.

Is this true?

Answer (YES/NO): NO